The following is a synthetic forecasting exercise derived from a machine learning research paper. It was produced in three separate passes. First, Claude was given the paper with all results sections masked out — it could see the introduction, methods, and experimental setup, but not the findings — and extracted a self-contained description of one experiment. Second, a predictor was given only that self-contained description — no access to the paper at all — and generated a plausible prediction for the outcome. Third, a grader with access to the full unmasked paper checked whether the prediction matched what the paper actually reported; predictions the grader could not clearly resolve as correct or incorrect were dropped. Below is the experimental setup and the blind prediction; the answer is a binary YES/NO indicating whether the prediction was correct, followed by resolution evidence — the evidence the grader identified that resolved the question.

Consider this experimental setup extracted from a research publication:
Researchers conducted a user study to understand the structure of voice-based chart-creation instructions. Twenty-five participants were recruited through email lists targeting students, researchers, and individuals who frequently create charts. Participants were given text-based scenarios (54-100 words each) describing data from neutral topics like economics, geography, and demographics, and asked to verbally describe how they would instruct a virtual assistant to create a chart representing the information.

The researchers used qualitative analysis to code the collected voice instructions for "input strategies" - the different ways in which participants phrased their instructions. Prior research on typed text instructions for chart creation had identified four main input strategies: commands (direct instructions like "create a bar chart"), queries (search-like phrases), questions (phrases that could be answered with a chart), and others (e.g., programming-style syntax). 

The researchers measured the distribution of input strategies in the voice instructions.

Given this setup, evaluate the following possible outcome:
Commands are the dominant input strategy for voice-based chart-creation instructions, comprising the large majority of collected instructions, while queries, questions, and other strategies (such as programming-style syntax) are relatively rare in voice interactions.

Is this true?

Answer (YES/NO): YES